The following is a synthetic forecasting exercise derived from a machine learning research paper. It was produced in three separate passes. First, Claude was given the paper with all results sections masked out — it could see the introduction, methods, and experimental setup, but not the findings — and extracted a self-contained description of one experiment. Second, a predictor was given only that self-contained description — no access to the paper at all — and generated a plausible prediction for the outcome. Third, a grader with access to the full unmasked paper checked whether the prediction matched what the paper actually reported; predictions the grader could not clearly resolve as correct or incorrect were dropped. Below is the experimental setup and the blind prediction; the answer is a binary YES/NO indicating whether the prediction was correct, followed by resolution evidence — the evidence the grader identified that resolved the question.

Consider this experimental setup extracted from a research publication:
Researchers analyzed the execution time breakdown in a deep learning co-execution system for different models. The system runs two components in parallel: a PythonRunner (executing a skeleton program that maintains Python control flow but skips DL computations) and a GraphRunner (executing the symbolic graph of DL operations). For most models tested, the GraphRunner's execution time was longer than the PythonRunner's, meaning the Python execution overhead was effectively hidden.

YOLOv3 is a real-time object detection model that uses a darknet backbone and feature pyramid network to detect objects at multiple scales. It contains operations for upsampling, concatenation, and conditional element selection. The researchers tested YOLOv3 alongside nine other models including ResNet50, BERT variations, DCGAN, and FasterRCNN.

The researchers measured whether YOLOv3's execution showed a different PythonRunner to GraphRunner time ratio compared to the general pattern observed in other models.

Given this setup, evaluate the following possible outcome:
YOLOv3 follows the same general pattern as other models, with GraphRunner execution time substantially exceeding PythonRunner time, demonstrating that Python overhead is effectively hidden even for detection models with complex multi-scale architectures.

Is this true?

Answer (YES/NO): NO